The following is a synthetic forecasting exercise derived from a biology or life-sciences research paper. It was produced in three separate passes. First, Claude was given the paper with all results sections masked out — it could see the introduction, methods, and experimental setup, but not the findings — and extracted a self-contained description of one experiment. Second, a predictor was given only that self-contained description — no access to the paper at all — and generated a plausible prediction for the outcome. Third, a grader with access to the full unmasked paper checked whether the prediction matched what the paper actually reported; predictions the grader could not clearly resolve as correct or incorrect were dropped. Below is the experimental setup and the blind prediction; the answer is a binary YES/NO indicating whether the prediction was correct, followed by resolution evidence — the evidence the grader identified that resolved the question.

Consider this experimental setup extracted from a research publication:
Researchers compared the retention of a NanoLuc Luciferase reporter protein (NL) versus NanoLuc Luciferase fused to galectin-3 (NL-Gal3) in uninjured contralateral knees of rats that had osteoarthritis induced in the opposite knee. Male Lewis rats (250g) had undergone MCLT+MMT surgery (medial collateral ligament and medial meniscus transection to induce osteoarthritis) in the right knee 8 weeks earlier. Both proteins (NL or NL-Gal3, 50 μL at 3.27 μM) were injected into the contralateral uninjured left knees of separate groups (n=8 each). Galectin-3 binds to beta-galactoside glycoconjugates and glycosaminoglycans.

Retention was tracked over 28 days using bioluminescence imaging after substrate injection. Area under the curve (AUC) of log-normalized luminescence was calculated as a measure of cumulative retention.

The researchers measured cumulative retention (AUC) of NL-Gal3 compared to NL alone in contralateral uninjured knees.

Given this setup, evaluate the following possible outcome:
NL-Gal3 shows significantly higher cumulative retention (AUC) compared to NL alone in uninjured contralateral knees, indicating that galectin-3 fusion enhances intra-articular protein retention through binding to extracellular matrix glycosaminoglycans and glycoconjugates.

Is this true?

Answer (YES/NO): YES